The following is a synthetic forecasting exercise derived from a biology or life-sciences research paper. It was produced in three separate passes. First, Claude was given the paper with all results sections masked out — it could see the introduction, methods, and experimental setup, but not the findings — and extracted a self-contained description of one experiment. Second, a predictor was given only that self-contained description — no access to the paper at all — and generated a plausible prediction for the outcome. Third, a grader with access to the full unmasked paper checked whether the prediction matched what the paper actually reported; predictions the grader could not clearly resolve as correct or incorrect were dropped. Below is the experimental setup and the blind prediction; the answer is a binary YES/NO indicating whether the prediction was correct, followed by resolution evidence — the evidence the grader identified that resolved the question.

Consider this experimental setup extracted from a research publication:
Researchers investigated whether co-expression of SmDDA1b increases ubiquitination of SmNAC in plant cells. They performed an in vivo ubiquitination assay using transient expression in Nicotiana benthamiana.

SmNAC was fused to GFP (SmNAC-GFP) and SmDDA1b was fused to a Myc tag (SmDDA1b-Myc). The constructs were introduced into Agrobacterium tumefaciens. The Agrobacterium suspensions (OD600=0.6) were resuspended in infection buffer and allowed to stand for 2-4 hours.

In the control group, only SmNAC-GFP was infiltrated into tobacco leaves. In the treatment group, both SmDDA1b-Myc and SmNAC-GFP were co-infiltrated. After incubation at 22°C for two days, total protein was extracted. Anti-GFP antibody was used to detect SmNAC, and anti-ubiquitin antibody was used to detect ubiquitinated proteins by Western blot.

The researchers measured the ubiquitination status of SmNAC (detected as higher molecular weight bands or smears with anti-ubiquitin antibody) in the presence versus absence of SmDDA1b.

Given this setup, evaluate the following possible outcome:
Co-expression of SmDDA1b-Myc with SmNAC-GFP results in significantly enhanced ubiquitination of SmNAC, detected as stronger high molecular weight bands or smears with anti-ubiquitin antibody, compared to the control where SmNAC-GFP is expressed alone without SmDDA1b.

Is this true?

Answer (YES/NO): YES